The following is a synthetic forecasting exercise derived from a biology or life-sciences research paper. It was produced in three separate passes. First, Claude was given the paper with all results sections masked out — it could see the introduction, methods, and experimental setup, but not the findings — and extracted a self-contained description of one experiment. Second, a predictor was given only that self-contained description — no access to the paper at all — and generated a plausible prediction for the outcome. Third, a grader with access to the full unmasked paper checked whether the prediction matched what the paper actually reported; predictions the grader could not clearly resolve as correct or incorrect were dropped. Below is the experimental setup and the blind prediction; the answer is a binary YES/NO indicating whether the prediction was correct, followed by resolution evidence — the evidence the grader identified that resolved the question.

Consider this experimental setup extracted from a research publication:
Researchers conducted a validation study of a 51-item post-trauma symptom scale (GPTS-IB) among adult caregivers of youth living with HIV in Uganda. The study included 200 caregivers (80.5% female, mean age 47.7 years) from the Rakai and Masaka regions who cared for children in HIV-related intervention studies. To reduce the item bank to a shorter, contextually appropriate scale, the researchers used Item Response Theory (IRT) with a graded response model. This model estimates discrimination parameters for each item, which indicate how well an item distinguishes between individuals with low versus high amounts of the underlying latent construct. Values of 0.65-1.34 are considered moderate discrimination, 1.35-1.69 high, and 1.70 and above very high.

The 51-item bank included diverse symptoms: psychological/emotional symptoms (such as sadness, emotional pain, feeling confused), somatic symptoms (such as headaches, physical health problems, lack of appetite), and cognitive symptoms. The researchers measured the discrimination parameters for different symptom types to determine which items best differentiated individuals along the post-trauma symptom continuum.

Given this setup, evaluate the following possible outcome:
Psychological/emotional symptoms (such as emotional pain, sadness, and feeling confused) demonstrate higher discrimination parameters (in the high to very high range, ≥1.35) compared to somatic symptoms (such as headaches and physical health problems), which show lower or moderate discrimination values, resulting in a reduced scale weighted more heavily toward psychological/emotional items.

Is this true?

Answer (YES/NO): YES